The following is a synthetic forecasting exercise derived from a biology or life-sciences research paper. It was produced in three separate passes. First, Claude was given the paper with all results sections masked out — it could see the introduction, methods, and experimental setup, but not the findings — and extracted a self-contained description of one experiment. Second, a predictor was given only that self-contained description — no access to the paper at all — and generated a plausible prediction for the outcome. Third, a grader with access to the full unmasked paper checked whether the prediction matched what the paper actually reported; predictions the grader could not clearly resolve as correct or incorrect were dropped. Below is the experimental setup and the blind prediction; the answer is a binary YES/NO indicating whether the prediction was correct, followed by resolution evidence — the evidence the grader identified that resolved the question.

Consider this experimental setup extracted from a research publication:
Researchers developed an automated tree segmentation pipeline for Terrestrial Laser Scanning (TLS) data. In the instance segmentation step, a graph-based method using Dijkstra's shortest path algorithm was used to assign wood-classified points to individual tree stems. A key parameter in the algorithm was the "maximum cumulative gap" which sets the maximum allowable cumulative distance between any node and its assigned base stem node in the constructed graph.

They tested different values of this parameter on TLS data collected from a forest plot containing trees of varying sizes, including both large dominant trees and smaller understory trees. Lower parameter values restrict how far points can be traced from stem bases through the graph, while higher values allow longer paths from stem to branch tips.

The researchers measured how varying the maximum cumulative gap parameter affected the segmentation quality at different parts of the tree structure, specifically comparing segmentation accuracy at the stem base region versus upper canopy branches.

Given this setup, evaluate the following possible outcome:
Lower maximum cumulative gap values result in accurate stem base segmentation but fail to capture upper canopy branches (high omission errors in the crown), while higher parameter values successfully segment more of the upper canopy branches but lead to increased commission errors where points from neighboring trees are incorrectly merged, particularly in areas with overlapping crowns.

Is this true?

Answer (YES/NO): NO